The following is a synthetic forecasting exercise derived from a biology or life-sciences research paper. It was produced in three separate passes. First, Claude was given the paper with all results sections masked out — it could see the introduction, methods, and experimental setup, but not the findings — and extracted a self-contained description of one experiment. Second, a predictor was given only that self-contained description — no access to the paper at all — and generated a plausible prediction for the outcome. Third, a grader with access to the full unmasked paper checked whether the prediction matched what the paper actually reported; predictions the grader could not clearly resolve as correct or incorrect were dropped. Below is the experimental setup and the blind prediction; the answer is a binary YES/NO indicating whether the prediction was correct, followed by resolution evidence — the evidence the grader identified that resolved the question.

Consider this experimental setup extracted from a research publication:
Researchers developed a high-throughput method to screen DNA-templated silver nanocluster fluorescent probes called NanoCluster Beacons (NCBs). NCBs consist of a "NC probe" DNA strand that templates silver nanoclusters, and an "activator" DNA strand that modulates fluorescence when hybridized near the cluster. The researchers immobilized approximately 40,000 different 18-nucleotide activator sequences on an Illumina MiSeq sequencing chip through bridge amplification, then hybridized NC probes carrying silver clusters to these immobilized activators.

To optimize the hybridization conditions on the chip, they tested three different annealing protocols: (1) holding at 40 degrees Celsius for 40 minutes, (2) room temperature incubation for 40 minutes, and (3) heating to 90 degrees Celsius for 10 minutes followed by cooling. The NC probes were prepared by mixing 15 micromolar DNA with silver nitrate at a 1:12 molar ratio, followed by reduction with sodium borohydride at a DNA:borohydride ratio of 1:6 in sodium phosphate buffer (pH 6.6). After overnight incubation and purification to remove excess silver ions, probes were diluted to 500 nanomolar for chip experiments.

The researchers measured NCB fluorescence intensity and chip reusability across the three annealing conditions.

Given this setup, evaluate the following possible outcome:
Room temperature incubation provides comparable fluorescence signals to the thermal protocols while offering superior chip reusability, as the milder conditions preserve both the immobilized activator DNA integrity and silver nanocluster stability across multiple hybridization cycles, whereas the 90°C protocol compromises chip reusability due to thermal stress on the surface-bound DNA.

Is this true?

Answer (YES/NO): NO